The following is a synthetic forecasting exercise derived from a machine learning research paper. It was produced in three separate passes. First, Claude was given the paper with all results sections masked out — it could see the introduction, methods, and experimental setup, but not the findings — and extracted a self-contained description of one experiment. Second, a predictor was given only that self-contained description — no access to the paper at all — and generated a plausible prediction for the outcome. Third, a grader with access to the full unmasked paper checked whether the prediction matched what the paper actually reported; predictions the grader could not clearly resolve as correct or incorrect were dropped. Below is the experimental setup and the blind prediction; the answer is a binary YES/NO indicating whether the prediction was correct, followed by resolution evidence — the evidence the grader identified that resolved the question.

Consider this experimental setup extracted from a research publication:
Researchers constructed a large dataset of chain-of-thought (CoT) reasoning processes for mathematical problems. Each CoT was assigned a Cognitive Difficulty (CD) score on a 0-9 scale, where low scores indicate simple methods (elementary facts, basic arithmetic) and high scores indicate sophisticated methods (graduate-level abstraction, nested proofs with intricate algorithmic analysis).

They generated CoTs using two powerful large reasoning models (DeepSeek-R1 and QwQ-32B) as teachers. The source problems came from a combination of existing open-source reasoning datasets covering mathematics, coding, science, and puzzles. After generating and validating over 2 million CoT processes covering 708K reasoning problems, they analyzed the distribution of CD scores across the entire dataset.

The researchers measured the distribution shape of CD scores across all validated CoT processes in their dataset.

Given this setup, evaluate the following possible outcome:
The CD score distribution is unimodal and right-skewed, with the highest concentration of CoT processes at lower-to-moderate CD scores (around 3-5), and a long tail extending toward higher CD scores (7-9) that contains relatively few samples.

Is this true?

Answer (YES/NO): NO